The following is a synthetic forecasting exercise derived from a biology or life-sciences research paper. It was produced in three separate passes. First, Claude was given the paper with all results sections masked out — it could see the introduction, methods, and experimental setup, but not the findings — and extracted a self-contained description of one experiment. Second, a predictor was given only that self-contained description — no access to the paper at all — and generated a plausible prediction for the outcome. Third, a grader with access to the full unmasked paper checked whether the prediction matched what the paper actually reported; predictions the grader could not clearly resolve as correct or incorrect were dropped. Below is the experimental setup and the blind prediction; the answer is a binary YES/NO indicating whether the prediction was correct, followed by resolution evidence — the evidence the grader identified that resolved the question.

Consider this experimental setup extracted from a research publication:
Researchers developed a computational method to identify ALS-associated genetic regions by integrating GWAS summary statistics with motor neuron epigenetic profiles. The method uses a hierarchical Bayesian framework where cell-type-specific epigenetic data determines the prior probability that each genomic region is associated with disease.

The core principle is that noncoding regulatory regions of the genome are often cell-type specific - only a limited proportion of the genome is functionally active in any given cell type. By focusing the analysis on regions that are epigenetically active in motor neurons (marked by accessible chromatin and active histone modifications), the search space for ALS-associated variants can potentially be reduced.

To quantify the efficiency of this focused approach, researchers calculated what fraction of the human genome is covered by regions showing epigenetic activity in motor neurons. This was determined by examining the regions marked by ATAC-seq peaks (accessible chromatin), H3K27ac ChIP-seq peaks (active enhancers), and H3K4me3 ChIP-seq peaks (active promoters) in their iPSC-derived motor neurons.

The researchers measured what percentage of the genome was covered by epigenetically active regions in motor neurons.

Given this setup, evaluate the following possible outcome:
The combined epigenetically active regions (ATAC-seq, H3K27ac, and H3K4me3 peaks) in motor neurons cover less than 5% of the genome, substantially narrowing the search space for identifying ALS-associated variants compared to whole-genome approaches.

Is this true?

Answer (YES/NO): NO